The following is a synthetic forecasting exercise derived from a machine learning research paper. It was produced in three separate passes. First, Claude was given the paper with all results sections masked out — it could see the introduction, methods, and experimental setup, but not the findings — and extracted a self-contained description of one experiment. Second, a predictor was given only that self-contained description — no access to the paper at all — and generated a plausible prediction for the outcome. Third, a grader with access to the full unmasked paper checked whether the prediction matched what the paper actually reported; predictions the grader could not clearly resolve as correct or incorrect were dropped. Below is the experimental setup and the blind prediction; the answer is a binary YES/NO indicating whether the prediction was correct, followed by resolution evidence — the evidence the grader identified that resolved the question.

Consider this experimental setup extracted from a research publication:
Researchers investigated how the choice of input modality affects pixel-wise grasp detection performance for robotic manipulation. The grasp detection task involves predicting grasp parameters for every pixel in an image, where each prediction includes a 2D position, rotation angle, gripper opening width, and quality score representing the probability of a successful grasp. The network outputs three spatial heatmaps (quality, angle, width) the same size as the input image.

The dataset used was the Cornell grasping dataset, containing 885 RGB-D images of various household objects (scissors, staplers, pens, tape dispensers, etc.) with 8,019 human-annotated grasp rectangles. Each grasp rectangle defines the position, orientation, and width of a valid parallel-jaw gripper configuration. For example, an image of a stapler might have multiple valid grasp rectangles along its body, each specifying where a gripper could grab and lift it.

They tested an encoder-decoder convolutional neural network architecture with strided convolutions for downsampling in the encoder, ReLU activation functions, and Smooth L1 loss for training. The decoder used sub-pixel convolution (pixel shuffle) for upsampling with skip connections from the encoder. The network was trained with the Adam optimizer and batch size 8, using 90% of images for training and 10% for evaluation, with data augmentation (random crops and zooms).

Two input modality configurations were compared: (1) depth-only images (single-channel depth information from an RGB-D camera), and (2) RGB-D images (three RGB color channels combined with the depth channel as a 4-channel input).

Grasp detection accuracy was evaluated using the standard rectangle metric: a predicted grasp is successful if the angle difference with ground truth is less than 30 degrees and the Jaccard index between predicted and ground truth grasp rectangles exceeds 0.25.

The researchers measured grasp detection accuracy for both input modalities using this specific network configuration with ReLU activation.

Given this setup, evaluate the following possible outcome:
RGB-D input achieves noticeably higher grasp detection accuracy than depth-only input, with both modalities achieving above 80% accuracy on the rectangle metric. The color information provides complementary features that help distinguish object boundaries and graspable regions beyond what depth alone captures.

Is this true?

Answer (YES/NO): NO